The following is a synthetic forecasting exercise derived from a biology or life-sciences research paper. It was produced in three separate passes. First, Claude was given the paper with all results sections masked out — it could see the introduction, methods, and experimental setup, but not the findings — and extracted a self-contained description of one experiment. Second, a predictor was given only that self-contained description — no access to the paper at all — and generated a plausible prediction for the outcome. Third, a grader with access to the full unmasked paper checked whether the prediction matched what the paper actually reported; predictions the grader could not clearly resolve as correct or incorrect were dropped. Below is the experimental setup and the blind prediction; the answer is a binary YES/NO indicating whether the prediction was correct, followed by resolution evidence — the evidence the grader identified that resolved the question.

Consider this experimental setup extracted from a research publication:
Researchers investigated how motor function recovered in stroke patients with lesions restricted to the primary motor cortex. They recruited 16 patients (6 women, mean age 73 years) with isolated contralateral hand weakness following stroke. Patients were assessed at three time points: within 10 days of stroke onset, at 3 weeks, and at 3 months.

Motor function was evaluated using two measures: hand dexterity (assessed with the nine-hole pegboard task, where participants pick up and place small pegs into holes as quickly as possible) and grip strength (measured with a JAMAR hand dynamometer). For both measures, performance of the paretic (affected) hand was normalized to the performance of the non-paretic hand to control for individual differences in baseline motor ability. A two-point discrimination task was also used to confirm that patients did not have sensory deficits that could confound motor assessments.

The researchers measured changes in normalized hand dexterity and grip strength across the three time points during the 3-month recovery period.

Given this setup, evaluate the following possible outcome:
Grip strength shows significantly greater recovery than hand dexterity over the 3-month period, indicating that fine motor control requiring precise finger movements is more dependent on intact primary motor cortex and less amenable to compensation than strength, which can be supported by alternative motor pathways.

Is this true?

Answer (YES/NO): NO